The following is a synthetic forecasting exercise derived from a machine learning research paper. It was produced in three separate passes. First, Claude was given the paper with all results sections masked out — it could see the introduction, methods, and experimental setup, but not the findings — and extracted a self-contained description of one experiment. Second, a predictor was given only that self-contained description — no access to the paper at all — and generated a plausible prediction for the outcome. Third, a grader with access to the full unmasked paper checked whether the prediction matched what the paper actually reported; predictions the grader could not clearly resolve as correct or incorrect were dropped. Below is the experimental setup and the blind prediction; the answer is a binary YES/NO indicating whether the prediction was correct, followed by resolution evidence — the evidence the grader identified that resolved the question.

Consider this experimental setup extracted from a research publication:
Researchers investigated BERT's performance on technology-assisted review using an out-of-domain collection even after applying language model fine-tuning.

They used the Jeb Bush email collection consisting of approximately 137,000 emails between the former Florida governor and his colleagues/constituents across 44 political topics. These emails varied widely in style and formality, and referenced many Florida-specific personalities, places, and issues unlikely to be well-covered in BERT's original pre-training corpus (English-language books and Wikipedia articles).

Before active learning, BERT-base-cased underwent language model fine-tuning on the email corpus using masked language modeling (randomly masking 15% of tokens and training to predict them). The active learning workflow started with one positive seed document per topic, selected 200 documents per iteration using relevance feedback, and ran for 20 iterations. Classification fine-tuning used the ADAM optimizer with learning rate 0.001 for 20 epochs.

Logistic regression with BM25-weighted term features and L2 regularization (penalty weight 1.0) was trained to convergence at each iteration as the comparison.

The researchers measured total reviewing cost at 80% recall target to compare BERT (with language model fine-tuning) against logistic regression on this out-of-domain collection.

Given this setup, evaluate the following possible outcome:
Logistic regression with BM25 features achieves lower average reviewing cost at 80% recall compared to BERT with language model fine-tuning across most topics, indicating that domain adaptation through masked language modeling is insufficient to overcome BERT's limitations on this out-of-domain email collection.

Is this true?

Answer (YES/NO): YES